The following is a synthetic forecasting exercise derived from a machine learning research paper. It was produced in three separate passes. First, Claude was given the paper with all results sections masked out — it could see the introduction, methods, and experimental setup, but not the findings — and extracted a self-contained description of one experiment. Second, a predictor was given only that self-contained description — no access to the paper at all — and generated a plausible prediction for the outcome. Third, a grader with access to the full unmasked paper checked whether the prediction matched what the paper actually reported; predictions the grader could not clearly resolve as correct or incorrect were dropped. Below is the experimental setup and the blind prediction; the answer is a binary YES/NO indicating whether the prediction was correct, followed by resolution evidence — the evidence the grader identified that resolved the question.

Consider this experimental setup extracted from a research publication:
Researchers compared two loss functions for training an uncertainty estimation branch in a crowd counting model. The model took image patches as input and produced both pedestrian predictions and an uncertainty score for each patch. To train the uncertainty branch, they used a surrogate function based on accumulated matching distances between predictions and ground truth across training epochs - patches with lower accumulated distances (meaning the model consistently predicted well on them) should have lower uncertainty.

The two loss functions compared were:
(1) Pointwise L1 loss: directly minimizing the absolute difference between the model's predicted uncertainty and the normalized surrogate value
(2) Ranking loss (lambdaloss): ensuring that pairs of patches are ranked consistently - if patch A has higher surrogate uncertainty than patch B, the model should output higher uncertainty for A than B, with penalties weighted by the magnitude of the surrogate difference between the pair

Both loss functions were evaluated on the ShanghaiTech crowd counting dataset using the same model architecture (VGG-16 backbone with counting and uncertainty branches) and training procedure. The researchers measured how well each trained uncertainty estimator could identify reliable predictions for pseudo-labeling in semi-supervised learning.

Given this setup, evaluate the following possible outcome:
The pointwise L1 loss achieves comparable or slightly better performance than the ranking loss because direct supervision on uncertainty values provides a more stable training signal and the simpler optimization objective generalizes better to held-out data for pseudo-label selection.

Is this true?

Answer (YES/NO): NO